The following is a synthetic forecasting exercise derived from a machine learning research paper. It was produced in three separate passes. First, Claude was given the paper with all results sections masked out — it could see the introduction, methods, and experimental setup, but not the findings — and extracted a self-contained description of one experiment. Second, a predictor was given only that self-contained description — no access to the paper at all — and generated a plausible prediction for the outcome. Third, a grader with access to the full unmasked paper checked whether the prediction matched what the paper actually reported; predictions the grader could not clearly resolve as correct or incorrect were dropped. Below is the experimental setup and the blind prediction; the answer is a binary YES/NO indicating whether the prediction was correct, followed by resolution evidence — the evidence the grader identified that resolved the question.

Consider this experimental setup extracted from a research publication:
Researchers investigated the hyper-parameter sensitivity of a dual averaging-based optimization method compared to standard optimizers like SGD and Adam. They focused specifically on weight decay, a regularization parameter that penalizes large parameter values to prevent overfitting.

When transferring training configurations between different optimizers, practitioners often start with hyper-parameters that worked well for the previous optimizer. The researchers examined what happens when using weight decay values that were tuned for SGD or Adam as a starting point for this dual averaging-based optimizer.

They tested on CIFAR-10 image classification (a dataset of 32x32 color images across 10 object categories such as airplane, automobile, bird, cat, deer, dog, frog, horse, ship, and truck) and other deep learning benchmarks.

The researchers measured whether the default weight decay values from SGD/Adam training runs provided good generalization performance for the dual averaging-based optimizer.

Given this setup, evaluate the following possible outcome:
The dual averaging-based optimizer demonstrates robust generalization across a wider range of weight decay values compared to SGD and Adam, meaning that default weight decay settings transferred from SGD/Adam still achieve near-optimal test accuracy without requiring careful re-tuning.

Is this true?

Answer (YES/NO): NO